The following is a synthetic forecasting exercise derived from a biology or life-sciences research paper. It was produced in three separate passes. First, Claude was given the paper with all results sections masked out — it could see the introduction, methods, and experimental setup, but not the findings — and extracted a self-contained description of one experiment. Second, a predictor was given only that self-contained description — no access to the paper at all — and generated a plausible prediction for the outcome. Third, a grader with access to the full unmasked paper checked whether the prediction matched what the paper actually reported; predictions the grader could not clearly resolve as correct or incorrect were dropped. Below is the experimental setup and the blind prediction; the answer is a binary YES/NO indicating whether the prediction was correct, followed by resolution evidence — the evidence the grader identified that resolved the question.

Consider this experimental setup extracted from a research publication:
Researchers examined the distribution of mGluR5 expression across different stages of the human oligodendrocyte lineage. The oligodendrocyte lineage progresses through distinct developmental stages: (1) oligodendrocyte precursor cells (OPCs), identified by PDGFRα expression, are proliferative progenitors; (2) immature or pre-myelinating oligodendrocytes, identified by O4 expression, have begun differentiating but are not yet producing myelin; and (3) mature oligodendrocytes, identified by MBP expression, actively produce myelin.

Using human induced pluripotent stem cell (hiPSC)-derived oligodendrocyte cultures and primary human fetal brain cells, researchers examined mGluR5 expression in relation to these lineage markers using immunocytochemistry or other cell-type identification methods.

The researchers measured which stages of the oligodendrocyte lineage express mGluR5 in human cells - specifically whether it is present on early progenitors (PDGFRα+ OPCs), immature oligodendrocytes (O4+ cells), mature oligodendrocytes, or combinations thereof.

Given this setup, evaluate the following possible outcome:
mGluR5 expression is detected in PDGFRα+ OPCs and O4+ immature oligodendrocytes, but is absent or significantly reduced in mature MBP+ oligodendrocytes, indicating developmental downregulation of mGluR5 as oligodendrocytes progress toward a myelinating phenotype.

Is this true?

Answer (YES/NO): YES